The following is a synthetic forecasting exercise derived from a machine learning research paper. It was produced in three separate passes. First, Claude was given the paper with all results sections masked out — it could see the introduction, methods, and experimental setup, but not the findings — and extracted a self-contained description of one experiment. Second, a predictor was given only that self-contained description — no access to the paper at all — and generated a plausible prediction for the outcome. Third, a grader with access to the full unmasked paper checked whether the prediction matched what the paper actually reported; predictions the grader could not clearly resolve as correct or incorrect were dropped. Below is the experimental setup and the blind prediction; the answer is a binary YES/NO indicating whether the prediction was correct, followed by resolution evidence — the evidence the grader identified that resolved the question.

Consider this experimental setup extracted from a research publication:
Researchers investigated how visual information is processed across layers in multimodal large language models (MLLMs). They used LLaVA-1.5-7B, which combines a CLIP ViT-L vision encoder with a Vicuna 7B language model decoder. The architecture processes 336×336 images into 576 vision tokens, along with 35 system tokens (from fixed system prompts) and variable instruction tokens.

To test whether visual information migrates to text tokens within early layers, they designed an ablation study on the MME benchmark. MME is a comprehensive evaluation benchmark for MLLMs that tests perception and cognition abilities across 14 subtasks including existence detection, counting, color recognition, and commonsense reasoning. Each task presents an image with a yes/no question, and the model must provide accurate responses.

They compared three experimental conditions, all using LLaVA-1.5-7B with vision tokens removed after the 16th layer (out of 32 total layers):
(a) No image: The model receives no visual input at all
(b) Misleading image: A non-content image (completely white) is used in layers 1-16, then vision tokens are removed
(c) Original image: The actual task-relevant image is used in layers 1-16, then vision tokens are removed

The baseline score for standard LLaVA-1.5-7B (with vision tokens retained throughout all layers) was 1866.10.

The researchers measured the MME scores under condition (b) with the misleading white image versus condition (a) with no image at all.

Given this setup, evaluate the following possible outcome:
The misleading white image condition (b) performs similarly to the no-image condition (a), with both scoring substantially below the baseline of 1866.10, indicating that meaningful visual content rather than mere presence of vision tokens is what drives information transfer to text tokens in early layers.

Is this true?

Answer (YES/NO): NO